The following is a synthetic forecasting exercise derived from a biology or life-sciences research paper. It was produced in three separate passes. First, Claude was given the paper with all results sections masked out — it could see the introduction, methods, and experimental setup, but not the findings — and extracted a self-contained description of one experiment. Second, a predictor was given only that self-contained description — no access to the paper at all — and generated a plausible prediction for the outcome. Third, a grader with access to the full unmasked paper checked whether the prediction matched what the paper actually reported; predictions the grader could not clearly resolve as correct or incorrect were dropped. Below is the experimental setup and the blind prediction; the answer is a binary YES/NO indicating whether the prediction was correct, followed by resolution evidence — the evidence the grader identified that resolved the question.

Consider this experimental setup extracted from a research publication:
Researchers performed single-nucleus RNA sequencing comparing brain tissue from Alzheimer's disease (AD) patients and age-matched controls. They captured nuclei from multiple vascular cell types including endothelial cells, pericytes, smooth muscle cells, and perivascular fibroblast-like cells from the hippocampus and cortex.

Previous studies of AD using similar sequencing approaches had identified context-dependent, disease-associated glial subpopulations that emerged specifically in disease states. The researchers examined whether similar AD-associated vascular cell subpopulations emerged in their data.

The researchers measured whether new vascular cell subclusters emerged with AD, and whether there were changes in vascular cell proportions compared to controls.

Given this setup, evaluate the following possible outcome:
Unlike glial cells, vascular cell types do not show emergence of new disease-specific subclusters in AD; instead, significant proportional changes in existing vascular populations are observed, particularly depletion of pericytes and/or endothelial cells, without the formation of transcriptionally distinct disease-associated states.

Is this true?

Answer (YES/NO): YES